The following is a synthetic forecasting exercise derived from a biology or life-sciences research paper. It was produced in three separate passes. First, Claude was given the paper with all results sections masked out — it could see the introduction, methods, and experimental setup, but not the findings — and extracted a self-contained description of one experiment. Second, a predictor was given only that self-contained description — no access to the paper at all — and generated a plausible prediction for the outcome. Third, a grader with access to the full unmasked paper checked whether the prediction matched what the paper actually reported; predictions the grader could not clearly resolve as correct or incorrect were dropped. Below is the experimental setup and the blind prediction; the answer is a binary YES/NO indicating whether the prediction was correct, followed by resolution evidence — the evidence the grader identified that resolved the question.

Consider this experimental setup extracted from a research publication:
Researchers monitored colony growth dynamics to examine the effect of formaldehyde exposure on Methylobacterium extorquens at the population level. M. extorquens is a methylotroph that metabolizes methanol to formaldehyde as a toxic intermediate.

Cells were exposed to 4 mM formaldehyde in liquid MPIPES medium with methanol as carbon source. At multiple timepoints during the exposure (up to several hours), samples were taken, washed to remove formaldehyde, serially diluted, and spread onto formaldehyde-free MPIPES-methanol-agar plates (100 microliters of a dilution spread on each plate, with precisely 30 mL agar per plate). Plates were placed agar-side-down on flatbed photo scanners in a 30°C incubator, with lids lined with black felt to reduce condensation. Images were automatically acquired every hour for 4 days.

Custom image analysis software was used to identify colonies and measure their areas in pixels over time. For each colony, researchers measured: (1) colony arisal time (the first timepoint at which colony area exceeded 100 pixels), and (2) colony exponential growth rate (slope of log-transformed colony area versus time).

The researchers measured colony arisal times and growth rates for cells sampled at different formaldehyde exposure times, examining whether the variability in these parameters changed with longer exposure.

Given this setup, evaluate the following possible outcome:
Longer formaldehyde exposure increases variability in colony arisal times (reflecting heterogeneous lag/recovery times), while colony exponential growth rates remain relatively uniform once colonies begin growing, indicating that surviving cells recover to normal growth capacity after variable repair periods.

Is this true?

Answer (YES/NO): NO